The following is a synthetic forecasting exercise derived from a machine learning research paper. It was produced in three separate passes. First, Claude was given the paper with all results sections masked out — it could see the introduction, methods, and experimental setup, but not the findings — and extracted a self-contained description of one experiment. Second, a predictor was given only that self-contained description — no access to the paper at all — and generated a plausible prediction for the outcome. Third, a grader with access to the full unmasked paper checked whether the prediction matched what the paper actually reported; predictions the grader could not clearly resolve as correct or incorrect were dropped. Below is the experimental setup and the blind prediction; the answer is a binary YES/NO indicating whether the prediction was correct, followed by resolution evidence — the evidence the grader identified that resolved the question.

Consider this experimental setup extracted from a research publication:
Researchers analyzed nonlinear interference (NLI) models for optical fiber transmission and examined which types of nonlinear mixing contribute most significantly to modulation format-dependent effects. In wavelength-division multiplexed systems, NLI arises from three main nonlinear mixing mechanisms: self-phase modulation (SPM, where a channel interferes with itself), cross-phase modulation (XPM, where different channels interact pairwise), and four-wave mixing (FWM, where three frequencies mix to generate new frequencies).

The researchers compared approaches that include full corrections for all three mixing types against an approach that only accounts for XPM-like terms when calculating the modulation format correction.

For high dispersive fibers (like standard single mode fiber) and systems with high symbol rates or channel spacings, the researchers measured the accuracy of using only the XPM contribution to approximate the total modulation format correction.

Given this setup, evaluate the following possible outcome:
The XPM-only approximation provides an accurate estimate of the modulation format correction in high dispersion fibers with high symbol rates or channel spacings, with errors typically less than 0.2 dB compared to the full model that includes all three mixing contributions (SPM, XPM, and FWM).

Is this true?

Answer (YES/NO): NO